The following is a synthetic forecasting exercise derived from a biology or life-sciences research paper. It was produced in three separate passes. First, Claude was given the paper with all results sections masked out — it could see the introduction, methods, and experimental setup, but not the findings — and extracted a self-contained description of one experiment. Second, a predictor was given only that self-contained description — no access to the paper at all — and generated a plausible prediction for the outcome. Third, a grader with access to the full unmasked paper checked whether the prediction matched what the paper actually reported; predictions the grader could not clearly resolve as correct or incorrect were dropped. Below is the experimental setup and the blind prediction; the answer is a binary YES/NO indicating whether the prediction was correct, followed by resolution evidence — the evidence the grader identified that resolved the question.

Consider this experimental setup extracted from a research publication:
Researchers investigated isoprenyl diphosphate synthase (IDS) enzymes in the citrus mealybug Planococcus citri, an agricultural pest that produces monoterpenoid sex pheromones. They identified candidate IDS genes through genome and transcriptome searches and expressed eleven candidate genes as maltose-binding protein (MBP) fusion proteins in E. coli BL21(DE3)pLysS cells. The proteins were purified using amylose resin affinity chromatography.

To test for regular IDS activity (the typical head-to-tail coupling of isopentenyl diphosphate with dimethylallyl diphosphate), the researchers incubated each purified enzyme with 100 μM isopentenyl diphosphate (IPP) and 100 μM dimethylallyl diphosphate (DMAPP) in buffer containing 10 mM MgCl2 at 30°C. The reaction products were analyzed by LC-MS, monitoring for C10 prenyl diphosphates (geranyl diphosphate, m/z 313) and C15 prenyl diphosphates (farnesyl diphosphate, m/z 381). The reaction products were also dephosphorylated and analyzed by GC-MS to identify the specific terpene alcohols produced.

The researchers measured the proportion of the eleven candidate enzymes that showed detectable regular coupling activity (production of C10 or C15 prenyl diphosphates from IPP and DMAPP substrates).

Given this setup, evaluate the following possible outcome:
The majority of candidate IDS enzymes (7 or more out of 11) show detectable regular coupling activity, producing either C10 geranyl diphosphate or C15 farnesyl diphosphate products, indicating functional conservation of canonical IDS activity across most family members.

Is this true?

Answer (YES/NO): NO